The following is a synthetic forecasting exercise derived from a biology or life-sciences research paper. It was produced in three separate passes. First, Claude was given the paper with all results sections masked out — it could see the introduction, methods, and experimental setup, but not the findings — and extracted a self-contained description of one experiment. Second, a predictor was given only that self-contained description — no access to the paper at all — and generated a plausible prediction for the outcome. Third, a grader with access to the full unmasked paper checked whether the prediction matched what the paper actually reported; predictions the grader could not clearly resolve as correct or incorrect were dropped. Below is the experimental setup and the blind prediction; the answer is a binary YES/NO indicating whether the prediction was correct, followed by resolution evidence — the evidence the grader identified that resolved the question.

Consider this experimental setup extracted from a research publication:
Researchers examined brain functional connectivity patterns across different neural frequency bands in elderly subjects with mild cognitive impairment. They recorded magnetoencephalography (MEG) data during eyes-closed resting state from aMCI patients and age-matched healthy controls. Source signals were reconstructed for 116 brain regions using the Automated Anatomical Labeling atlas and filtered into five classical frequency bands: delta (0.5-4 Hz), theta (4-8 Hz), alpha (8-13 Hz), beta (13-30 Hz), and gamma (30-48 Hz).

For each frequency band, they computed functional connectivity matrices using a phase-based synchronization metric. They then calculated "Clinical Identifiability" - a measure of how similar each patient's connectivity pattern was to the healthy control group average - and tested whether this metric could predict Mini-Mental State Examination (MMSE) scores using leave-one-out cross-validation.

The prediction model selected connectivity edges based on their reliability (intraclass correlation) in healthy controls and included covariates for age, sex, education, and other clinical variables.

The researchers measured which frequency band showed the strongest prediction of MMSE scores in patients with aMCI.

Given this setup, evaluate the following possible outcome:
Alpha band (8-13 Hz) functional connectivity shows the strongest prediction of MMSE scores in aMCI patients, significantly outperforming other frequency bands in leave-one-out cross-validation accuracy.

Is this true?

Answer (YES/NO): YES